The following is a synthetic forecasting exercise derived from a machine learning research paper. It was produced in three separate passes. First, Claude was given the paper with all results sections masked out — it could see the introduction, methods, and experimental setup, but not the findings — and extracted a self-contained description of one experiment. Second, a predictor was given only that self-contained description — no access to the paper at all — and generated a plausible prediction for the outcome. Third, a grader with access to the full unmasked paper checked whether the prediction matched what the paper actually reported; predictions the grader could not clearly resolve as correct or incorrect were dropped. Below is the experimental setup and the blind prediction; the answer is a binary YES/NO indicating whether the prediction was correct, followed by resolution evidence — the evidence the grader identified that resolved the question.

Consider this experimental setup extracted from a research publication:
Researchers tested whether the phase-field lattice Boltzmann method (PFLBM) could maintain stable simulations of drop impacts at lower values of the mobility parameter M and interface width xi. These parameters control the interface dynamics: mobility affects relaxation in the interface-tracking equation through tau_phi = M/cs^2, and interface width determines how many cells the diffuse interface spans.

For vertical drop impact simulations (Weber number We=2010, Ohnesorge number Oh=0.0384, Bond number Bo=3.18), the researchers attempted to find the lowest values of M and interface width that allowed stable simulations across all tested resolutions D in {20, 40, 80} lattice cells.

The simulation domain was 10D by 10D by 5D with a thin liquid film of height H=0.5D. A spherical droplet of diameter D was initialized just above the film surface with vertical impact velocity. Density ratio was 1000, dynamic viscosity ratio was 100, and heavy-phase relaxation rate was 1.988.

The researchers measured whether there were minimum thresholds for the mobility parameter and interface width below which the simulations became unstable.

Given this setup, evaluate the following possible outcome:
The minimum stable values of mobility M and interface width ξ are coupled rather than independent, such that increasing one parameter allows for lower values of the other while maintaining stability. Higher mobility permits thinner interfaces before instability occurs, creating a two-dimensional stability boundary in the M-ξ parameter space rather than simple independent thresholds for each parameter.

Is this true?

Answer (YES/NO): YES